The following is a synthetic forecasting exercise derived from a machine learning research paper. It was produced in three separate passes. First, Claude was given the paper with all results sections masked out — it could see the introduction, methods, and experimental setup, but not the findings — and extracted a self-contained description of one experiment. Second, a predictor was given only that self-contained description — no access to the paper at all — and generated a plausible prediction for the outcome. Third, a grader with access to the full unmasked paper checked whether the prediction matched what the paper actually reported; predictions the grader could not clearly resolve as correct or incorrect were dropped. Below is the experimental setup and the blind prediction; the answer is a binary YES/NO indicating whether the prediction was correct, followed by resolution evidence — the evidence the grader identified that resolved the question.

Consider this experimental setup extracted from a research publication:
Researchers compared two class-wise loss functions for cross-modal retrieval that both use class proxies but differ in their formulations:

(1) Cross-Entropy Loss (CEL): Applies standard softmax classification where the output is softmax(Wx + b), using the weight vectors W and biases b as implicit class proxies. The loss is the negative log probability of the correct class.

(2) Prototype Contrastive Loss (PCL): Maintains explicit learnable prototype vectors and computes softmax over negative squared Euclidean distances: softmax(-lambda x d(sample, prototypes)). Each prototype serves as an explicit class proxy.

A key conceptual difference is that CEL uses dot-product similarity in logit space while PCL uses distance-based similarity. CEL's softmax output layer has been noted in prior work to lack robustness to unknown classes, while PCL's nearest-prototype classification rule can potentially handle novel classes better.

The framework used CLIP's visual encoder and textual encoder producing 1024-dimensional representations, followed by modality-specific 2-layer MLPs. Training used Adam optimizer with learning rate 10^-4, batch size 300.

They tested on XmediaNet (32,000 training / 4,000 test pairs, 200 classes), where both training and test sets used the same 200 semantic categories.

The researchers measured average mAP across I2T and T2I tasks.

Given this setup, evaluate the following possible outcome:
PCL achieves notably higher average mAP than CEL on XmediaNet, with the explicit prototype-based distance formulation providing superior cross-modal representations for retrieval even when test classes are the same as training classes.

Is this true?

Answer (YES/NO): YES